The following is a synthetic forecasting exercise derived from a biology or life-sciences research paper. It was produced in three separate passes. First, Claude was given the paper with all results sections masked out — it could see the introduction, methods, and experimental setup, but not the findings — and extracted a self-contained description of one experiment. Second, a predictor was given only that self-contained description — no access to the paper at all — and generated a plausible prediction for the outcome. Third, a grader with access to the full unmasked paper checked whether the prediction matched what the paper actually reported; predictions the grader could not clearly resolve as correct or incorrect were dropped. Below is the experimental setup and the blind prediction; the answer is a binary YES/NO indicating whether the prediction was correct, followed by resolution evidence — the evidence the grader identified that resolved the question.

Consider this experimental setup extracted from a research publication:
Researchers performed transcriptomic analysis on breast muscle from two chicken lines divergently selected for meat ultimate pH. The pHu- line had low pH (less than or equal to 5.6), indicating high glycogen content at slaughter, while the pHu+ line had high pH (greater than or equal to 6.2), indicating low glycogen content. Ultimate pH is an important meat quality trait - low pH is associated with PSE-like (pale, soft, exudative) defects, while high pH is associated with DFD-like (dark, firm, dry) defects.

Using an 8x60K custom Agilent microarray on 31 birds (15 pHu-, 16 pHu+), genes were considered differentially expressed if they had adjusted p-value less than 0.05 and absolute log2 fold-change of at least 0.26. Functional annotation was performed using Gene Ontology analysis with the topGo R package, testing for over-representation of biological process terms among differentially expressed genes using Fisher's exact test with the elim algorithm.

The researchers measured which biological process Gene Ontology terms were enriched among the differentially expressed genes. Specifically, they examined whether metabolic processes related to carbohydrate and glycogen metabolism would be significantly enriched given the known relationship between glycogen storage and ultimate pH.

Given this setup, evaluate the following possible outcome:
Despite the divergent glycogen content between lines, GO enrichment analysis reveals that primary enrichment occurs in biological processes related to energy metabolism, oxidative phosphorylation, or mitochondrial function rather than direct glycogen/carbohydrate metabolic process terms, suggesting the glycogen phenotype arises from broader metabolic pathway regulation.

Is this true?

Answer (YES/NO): NO